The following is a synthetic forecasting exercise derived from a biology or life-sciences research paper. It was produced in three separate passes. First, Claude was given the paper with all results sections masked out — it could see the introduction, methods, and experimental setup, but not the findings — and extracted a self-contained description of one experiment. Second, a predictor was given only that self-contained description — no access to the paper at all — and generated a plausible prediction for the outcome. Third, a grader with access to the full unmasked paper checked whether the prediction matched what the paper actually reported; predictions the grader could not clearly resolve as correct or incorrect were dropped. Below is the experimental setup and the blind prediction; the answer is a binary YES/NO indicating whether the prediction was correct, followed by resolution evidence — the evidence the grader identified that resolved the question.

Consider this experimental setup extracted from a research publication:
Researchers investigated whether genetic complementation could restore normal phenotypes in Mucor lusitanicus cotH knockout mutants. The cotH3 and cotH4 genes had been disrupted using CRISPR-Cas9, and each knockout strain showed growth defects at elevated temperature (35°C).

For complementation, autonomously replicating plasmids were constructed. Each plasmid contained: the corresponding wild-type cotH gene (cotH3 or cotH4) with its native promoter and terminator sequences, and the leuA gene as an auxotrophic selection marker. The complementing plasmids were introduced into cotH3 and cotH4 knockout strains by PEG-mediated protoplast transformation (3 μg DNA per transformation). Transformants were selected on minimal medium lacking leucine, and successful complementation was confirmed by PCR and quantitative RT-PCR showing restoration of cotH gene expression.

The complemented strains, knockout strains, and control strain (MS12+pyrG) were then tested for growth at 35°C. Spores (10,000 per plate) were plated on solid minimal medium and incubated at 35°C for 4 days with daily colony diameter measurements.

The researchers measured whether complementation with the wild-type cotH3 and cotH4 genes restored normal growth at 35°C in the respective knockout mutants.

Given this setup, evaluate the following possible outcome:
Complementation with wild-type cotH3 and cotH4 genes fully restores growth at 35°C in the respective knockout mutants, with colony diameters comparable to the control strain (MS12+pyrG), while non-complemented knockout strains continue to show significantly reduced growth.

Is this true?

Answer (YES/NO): NO